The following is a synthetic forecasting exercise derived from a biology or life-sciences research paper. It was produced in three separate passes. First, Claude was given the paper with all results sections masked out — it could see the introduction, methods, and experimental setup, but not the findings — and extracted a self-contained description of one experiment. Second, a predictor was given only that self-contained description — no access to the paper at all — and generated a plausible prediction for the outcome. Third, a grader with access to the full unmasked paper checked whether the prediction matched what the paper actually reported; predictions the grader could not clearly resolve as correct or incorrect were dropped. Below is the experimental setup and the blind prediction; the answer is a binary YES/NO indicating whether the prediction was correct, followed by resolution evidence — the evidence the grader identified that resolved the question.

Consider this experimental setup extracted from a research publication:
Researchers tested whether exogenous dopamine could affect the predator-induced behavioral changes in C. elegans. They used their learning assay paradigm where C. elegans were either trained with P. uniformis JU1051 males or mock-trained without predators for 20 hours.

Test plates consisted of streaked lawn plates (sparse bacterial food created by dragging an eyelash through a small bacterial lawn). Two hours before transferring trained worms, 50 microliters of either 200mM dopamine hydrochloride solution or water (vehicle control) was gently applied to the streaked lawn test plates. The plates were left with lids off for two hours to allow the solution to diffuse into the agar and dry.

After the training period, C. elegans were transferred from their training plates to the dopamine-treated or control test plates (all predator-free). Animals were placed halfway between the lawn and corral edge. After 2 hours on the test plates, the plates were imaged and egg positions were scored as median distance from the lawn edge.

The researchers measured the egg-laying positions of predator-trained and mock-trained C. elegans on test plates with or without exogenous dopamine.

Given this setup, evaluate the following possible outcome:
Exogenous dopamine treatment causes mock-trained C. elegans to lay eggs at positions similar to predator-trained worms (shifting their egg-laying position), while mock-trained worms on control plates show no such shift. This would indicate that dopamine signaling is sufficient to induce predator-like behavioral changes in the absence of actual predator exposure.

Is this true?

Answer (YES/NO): NO